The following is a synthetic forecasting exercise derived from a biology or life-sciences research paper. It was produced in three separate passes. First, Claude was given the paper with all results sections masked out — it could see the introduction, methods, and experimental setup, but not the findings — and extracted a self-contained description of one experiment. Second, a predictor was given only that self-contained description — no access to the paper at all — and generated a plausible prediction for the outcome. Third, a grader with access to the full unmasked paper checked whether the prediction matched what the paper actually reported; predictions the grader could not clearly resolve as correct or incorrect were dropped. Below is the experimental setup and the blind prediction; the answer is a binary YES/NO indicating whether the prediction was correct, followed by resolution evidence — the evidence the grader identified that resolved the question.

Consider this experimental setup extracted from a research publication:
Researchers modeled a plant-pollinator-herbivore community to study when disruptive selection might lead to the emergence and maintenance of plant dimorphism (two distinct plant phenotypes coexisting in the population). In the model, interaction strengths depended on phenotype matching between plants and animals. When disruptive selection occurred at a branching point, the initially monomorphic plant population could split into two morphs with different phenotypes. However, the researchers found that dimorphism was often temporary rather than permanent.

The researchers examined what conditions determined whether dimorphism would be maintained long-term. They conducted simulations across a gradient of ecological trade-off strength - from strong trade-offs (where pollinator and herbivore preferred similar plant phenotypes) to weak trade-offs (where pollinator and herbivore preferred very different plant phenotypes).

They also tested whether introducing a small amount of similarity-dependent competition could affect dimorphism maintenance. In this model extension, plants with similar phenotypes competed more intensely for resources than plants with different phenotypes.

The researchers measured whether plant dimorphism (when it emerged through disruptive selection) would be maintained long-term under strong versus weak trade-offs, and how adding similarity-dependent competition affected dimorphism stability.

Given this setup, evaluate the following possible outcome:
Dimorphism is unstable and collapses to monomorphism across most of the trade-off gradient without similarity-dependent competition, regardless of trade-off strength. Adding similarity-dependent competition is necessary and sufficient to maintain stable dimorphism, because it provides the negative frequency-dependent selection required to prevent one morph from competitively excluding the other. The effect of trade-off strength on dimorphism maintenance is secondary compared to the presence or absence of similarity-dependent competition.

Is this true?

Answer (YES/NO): NO